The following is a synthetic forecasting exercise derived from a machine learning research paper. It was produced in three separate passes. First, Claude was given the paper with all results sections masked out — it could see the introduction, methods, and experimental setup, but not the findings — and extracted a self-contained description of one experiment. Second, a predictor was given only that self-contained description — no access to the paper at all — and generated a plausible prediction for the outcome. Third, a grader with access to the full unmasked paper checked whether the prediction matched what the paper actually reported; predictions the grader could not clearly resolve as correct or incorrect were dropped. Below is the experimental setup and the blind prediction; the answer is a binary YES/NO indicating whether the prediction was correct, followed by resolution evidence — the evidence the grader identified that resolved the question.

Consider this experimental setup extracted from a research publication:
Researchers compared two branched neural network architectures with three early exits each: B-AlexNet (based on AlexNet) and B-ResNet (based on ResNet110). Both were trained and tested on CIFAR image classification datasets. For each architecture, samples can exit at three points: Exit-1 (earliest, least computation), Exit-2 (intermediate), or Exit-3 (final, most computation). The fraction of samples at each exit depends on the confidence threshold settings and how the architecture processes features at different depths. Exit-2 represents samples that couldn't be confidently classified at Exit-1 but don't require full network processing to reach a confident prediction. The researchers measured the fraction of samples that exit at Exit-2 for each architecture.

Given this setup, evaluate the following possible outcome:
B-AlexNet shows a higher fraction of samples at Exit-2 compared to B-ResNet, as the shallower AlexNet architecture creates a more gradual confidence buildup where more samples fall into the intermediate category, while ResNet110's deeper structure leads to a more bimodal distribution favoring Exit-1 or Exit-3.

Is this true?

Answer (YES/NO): YES